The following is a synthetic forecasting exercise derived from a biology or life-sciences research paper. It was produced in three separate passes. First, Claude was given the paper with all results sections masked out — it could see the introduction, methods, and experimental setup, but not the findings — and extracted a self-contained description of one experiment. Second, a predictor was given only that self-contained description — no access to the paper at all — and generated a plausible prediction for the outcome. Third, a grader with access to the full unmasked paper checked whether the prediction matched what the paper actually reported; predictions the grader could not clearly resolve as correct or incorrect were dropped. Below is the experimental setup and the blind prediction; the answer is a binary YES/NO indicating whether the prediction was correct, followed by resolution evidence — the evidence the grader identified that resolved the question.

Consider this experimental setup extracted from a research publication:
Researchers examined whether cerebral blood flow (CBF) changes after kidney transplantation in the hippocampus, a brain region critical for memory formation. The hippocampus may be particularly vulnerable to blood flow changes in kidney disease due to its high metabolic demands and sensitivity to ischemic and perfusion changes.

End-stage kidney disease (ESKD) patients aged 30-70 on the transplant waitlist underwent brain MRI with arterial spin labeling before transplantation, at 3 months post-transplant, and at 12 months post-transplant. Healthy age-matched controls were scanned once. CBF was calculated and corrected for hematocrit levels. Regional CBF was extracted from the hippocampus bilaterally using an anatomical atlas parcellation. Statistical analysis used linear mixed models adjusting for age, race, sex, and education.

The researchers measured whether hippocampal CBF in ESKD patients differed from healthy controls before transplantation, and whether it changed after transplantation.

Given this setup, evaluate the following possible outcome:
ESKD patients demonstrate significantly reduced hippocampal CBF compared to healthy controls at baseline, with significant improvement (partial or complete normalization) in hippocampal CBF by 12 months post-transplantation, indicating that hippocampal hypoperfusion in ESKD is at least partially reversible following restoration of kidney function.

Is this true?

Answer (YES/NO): NO